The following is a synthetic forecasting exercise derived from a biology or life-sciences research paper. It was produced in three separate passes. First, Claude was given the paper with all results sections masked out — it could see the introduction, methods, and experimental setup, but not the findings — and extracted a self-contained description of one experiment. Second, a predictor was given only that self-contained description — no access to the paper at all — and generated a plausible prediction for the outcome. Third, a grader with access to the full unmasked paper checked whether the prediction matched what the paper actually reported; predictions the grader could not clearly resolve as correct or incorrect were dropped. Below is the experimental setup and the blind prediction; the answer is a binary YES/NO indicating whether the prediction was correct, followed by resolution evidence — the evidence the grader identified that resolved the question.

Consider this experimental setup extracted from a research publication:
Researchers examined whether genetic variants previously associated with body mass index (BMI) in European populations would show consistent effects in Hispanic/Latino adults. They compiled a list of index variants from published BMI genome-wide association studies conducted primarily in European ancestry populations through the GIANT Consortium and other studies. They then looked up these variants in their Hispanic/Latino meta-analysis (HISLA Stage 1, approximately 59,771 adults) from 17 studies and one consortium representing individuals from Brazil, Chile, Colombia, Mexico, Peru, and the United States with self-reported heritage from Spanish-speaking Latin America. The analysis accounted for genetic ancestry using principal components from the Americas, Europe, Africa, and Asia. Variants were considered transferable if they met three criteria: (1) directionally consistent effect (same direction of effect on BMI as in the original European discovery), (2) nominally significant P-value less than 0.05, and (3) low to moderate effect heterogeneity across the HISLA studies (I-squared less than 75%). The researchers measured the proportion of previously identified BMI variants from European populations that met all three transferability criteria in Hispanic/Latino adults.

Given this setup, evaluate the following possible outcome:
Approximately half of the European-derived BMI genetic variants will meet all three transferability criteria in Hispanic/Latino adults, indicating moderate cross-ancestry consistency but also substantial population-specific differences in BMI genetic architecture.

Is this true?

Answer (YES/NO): NO